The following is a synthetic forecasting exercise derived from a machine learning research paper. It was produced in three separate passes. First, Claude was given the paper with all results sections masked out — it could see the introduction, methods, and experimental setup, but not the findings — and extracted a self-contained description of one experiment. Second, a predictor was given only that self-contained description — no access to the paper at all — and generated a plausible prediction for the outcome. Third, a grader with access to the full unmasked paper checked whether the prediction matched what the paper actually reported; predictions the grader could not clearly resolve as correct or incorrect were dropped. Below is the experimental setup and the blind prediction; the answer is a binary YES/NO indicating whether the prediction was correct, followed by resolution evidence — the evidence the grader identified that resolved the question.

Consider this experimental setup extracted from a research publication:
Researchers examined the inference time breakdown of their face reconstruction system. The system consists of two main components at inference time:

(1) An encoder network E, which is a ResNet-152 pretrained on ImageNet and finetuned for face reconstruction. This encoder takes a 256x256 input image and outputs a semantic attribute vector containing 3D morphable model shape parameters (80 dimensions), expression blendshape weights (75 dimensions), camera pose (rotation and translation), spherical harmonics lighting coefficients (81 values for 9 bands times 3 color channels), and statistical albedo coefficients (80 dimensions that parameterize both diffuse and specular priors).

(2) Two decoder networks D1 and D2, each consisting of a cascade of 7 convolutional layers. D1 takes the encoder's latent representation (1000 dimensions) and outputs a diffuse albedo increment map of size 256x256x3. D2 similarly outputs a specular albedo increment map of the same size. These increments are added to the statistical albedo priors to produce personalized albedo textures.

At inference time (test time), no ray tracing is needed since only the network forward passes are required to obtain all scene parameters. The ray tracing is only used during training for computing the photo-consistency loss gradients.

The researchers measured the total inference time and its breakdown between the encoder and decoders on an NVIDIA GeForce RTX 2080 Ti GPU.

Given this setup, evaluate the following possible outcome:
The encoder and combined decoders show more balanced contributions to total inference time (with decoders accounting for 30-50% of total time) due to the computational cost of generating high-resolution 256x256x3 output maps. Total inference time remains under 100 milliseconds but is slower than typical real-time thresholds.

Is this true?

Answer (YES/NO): NO